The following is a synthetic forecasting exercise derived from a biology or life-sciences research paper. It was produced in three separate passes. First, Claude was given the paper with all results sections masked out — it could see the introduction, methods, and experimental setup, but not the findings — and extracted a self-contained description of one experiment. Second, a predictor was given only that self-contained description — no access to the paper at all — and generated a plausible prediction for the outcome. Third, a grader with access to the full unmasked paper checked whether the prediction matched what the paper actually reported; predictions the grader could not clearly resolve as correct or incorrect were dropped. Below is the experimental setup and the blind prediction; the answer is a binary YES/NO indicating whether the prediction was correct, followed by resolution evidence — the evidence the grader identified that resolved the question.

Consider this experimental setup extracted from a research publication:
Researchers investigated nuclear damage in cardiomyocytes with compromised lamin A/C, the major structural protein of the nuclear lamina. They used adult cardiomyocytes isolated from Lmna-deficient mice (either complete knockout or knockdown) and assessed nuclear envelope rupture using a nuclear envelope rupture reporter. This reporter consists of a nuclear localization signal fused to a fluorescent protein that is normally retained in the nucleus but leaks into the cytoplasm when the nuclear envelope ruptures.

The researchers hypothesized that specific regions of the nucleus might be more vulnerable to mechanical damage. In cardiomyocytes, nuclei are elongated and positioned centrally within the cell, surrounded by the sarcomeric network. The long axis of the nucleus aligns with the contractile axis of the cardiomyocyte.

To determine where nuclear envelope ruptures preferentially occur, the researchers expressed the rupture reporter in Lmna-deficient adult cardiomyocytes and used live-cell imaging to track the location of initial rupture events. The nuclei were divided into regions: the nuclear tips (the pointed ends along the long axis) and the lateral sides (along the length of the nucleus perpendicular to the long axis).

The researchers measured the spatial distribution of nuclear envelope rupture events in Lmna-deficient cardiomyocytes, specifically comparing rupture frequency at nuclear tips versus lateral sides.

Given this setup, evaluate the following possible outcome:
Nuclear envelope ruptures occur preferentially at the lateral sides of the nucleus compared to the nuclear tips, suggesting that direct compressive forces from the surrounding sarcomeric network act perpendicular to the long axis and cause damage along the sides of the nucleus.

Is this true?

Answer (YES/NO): NO